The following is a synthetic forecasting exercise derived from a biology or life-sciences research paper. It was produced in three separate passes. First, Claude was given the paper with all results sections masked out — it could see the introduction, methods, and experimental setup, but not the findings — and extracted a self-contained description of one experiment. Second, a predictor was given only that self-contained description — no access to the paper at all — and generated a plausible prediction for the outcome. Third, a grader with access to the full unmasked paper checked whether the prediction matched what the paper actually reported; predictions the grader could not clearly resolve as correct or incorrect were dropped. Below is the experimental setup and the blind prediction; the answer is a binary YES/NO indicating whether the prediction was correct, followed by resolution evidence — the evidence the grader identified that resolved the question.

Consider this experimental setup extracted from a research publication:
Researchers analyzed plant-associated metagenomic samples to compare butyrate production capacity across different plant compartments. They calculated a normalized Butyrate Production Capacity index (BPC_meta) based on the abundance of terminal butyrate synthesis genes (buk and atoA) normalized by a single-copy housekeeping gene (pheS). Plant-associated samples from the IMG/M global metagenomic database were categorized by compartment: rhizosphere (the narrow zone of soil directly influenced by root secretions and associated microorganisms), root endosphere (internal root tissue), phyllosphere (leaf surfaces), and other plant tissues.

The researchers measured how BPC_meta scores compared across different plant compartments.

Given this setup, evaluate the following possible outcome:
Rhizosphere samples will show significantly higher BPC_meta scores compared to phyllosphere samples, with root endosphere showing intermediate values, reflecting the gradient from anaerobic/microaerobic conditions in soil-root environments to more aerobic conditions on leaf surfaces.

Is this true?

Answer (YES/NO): NO